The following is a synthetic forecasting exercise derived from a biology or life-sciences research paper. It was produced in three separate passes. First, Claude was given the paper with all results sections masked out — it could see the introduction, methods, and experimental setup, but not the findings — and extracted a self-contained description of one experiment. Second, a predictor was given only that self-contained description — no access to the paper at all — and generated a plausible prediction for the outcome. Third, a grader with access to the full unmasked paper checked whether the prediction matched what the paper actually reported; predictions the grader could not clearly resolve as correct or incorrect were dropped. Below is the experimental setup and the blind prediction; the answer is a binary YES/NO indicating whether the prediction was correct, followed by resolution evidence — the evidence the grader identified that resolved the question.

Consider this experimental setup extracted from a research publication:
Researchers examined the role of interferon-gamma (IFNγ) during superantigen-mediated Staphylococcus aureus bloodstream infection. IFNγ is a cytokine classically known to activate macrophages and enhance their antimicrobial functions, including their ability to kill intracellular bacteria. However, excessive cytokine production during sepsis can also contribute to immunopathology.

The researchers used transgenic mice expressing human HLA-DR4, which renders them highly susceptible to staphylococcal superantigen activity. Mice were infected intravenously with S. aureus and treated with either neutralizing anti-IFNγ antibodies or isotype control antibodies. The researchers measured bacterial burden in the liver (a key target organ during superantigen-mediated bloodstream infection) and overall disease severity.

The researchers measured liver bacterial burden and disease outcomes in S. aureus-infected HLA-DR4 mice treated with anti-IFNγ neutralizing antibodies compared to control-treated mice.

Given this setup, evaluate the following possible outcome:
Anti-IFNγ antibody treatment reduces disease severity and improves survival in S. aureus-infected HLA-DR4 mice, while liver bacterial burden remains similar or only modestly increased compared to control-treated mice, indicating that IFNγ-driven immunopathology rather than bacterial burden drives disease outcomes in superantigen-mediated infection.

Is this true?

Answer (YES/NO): NO